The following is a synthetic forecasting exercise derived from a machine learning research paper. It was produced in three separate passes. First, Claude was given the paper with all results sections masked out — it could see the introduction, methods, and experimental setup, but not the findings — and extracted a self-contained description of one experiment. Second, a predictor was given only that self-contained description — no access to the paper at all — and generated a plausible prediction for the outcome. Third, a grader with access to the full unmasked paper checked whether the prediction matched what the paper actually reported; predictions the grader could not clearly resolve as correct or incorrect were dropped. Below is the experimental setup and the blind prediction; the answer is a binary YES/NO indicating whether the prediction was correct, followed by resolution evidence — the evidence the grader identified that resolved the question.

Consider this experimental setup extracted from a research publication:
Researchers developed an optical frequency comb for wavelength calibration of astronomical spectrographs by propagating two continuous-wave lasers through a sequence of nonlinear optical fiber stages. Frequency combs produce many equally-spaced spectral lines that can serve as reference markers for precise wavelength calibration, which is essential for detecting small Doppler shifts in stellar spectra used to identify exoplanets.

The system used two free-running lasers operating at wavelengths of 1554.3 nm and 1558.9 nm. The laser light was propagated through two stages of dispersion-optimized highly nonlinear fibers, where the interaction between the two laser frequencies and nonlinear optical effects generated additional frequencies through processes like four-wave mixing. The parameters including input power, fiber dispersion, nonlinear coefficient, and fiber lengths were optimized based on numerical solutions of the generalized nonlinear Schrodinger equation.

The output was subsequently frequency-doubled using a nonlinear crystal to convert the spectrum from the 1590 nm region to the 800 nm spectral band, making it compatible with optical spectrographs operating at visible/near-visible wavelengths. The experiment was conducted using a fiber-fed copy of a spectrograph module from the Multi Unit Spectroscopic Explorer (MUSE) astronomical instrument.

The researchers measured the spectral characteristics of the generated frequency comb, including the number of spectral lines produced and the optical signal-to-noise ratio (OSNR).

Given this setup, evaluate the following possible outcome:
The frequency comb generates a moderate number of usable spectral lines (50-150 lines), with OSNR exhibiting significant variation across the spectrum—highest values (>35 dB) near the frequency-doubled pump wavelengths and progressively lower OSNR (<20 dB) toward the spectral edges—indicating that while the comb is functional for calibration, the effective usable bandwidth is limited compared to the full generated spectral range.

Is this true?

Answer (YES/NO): NO